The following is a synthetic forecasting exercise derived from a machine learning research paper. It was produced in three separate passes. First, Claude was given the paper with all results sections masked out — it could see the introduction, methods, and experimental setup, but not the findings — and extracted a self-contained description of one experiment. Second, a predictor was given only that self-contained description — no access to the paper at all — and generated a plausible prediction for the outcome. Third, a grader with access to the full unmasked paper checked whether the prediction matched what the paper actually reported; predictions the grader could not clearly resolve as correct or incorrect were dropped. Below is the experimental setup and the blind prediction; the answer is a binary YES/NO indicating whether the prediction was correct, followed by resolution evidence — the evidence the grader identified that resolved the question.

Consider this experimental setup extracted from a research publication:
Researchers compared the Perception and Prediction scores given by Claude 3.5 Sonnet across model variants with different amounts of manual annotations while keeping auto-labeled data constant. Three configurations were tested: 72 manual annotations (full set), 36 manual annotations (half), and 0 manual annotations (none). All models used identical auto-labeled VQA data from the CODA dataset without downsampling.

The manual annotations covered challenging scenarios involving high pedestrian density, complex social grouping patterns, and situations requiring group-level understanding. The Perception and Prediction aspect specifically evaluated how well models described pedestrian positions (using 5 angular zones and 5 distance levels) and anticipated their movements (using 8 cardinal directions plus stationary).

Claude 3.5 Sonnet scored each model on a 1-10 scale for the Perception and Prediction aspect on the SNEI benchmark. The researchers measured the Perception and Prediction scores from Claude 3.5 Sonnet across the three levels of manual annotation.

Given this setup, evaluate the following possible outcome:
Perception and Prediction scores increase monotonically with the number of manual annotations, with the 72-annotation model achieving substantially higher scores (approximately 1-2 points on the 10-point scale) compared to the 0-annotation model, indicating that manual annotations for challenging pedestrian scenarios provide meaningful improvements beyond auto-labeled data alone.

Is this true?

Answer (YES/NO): NO